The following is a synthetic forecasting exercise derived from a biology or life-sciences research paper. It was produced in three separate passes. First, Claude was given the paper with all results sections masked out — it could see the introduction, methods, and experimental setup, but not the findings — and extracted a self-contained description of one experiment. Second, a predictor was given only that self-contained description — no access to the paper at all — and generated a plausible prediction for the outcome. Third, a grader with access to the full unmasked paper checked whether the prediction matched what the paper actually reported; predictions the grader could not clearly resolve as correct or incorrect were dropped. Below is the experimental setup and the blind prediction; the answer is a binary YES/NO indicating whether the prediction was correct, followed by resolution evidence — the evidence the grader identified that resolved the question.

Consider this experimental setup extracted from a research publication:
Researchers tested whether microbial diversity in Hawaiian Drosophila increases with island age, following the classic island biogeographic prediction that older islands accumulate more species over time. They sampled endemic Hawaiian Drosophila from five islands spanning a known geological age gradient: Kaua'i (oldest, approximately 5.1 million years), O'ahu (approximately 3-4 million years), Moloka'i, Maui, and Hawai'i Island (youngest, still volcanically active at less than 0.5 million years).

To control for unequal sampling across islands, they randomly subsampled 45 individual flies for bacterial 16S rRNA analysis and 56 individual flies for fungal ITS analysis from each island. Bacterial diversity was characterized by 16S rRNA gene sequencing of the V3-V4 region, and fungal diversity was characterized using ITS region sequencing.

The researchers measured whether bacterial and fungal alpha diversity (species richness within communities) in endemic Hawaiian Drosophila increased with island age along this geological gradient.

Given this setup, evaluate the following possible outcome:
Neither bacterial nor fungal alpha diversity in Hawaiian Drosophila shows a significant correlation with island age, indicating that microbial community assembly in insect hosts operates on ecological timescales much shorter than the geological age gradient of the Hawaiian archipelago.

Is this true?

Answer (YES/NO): YES